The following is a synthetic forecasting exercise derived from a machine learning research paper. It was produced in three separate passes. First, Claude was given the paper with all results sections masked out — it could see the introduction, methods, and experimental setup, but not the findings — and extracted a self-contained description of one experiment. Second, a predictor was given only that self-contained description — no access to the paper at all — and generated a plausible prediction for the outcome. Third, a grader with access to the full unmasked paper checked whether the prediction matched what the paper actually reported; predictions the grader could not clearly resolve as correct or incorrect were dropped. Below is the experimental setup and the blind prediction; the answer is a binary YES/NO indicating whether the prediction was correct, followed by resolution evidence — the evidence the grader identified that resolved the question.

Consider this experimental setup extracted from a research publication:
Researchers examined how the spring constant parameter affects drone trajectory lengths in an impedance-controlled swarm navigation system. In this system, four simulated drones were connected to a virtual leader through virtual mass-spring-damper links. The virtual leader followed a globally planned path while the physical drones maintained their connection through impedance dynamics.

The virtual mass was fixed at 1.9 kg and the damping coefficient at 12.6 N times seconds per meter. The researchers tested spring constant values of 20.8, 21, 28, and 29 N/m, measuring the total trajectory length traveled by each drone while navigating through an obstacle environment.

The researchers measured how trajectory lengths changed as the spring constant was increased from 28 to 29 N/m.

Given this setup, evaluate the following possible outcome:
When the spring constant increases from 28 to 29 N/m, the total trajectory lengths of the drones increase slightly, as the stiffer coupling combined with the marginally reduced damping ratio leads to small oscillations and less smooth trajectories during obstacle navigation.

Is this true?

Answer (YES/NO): NO